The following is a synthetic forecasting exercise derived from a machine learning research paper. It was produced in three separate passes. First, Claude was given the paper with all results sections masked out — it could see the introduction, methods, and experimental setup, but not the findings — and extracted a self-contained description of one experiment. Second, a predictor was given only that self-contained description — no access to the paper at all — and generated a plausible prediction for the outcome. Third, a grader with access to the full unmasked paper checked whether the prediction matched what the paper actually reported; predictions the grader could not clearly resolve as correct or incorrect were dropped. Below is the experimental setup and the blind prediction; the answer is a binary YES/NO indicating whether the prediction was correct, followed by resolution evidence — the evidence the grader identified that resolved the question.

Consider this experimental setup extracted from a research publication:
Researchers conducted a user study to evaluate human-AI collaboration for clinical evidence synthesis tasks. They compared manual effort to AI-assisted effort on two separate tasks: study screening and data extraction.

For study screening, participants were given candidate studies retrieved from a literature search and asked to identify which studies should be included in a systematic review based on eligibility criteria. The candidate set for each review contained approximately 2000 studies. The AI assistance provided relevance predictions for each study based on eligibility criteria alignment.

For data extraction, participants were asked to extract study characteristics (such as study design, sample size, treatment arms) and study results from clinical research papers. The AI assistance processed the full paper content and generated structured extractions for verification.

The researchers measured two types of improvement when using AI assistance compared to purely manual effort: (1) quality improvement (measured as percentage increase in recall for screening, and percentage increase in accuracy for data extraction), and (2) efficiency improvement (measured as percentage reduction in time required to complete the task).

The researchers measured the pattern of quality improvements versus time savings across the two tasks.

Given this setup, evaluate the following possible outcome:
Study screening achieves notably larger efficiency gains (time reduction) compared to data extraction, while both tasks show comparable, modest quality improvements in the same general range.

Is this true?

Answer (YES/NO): NO